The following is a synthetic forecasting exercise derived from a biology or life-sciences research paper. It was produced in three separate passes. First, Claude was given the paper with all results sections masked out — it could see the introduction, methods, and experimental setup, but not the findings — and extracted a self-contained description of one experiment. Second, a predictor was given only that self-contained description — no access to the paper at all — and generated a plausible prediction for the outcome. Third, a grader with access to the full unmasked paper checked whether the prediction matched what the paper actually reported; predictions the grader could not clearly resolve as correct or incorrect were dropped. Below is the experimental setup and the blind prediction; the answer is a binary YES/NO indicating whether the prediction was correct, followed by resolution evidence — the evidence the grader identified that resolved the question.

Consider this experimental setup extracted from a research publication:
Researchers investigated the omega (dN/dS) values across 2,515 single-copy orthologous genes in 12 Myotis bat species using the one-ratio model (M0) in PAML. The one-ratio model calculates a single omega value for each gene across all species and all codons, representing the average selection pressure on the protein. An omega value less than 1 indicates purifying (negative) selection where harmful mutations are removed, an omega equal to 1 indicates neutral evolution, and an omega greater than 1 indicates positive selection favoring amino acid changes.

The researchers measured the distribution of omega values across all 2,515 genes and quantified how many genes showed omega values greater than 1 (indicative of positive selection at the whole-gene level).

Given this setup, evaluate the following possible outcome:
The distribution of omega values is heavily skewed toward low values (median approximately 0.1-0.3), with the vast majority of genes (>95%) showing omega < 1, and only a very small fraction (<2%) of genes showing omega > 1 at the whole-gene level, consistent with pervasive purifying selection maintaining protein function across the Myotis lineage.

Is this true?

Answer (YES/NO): YES